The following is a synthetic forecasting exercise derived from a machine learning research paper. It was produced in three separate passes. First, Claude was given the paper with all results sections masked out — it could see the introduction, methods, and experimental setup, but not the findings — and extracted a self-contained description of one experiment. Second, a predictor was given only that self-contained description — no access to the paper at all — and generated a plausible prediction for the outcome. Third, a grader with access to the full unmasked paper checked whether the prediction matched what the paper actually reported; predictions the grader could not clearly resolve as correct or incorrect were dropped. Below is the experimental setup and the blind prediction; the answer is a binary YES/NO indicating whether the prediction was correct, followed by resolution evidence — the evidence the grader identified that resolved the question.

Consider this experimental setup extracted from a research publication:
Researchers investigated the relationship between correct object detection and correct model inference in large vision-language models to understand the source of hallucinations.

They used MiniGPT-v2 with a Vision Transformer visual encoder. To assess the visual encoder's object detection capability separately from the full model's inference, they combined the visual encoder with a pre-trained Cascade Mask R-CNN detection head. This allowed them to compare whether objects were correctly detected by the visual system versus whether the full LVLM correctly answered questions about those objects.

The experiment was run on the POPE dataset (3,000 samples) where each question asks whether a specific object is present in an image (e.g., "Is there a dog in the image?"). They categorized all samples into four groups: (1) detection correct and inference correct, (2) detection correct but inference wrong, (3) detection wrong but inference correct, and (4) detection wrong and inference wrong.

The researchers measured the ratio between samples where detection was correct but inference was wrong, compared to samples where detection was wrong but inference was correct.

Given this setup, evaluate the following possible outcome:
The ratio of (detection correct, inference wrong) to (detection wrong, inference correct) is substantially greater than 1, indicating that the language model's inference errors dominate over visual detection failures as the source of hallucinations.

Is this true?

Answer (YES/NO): YES